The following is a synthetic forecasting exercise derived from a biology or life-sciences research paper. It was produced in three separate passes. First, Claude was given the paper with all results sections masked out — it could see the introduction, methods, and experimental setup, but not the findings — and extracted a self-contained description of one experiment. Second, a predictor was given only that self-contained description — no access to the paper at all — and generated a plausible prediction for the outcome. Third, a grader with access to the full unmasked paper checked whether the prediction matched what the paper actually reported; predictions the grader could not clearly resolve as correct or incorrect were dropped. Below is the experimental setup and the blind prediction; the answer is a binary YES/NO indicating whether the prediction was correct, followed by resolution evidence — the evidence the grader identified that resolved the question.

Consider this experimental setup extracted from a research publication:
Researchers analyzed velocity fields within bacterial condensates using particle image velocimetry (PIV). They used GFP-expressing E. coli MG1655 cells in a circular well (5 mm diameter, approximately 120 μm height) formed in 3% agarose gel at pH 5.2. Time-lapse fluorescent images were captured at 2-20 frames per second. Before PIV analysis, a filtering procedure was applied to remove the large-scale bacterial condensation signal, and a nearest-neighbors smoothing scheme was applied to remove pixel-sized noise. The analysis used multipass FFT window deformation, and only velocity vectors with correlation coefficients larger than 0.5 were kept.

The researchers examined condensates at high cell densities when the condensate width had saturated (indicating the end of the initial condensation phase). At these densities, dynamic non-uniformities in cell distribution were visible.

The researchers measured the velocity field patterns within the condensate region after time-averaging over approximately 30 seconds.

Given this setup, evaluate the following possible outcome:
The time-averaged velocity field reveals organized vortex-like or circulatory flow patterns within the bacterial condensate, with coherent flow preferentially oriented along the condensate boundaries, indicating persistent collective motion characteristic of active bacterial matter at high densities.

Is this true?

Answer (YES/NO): NO